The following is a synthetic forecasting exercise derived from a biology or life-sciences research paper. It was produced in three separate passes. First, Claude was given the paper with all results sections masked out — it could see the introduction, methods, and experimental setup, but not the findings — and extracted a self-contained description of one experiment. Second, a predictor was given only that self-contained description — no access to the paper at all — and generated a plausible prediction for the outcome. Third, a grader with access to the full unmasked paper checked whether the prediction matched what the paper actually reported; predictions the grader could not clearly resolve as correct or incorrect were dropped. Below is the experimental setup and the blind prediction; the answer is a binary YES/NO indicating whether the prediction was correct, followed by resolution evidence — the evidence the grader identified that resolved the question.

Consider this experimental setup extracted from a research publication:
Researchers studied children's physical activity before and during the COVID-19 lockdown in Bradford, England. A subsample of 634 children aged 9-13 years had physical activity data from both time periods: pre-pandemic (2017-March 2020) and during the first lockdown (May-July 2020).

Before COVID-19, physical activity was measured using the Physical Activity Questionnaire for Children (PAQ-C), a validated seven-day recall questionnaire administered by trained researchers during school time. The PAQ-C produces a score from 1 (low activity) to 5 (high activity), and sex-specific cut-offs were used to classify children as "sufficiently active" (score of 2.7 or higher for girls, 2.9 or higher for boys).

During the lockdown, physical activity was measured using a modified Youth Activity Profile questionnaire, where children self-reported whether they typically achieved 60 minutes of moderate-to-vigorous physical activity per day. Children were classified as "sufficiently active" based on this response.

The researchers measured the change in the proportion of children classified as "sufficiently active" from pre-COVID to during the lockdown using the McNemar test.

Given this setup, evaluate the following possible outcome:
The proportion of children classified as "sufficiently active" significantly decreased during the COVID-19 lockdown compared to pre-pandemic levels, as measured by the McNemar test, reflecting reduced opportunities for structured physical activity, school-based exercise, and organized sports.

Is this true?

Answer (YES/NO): YES